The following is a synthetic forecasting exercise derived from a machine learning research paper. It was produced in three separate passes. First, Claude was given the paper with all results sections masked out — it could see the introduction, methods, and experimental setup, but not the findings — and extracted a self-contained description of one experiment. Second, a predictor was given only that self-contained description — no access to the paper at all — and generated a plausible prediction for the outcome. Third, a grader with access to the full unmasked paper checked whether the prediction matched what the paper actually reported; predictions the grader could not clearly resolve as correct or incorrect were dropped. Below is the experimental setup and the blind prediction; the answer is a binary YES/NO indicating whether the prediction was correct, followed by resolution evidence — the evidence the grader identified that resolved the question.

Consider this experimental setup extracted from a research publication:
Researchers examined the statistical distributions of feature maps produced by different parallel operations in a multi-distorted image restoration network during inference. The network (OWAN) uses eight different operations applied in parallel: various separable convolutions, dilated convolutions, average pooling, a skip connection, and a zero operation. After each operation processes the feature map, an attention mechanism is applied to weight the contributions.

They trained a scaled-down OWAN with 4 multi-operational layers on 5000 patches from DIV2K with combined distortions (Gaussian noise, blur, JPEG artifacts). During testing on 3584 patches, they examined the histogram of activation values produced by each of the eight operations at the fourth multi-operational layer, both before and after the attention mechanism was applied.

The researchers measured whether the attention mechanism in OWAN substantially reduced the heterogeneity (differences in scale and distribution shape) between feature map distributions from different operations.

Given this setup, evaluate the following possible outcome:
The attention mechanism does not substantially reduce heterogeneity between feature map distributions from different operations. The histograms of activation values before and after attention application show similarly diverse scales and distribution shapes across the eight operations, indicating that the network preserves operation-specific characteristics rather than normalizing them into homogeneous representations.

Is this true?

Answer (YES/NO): YES